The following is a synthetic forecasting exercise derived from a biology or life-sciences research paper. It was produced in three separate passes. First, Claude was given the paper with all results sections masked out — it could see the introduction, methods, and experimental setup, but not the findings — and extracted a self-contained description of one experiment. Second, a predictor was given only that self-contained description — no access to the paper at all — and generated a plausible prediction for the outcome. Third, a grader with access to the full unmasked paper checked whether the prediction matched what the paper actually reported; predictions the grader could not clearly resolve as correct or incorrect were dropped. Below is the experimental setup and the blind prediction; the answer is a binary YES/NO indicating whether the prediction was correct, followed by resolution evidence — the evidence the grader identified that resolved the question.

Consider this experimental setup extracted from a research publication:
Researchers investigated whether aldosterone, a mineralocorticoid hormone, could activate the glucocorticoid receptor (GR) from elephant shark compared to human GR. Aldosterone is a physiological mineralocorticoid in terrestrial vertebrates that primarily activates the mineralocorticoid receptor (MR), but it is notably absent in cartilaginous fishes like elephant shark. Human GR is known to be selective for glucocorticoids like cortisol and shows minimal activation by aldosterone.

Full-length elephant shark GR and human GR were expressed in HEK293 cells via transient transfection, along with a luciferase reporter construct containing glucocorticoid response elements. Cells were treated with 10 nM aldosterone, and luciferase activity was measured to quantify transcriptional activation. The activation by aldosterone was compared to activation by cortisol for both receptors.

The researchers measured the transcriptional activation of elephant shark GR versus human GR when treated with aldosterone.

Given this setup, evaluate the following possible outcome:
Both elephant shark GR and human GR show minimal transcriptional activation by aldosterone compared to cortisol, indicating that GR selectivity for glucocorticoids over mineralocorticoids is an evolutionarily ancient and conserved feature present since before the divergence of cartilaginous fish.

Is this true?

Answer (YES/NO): NO